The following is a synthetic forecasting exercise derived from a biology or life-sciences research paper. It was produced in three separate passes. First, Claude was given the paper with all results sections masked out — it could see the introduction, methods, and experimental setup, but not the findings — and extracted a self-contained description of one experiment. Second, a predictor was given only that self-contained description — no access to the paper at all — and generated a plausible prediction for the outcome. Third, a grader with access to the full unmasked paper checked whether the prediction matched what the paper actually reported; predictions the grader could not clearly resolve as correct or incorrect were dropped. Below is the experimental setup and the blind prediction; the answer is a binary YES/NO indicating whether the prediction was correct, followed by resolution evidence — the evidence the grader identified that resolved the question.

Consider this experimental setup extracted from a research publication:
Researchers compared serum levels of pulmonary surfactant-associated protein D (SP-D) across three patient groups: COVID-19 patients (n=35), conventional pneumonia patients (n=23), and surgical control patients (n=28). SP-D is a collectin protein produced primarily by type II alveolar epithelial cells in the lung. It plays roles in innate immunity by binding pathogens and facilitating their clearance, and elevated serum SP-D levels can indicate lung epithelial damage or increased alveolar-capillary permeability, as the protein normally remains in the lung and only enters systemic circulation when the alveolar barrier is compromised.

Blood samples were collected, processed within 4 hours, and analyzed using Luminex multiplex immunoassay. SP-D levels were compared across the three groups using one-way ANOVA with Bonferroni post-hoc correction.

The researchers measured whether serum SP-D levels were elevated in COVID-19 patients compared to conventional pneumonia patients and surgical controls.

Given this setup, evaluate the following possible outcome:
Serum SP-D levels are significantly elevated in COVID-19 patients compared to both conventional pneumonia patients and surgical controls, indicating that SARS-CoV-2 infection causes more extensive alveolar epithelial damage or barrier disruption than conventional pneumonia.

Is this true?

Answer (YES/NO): NO